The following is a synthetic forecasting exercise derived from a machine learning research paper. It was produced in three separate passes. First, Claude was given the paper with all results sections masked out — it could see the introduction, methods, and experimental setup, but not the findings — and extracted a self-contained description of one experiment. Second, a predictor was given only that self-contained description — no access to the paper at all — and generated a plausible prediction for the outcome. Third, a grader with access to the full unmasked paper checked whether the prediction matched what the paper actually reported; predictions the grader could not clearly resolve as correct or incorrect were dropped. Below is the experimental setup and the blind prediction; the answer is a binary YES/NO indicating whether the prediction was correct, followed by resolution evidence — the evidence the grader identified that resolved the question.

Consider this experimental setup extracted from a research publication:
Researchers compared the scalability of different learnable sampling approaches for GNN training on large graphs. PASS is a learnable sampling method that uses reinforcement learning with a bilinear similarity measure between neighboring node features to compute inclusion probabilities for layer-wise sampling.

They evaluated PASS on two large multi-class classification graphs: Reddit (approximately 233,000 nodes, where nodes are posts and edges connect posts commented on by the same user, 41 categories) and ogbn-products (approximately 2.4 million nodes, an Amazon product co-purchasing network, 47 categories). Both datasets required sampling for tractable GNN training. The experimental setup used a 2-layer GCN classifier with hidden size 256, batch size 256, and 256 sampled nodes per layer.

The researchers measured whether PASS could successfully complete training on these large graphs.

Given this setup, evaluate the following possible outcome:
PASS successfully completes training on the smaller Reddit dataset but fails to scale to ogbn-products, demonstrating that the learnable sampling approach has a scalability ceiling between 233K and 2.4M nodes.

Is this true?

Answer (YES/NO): NO